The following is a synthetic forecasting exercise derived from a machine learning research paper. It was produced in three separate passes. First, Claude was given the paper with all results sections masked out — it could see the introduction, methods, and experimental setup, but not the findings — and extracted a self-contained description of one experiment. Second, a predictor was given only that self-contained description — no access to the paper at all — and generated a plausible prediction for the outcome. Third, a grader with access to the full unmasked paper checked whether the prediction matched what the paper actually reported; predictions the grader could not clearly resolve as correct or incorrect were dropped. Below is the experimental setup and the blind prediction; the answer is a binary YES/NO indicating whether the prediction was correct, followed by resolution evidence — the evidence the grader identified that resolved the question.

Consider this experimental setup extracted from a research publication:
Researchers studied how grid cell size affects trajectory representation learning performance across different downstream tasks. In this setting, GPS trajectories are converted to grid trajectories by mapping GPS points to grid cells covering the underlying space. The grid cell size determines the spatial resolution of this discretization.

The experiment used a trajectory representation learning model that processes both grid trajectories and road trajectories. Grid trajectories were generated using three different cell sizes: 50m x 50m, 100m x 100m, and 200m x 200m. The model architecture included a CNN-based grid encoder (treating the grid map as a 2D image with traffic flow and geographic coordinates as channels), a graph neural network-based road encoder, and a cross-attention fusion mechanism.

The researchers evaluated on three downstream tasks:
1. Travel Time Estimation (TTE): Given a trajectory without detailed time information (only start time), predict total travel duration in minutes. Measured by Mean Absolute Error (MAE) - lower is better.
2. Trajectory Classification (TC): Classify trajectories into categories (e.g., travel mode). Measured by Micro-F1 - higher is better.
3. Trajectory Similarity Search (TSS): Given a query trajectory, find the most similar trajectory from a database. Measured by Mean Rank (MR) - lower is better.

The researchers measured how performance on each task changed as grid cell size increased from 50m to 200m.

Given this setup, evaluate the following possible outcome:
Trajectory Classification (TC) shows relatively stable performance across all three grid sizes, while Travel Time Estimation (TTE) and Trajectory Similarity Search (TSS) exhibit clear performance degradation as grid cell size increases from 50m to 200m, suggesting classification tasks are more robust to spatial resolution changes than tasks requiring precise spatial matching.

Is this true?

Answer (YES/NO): NO